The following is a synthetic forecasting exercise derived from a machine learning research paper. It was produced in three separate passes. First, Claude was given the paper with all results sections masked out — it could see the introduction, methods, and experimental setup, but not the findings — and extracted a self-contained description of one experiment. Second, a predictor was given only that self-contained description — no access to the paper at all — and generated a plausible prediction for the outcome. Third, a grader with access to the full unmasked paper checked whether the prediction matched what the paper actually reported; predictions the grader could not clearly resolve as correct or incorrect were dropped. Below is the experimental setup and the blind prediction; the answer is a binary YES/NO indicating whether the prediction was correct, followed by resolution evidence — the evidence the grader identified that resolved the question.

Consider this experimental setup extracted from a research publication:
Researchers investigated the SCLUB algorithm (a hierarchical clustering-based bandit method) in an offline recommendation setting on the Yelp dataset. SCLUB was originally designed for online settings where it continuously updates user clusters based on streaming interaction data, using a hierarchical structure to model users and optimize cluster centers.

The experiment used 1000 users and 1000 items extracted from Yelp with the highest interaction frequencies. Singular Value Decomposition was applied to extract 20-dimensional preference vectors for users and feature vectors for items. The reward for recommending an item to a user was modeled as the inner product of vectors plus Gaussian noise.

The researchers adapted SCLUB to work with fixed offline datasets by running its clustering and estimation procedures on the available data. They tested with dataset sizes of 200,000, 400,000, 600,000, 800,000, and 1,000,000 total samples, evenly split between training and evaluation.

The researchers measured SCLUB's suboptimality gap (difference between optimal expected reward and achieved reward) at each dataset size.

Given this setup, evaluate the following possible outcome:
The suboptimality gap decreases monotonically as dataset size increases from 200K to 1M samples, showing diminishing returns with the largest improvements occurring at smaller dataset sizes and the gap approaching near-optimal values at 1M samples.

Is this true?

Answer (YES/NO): NO